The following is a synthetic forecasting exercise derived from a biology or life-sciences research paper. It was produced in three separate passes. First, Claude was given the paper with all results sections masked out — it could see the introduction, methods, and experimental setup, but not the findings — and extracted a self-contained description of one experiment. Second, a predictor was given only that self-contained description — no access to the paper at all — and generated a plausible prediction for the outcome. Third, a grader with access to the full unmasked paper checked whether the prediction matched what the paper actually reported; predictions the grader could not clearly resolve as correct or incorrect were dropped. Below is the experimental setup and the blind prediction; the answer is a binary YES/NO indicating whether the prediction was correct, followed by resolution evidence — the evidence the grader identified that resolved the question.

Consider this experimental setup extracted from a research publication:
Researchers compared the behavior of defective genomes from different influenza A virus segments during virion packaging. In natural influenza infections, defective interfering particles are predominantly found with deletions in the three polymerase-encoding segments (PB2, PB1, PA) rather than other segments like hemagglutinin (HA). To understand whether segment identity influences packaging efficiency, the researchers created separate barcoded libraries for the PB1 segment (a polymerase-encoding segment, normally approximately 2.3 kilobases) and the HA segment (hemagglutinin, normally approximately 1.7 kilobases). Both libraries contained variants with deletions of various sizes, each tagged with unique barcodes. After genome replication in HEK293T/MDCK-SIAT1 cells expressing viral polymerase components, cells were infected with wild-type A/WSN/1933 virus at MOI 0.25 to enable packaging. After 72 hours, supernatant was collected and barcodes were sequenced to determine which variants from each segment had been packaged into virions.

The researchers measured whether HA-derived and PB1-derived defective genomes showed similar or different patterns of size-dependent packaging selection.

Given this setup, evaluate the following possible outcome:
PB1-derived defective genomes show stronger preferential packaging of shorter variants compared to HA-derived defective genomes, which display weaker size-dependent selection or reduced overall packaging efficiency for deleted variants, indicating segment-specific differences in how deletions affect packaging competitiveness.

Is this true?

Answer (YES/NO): NO